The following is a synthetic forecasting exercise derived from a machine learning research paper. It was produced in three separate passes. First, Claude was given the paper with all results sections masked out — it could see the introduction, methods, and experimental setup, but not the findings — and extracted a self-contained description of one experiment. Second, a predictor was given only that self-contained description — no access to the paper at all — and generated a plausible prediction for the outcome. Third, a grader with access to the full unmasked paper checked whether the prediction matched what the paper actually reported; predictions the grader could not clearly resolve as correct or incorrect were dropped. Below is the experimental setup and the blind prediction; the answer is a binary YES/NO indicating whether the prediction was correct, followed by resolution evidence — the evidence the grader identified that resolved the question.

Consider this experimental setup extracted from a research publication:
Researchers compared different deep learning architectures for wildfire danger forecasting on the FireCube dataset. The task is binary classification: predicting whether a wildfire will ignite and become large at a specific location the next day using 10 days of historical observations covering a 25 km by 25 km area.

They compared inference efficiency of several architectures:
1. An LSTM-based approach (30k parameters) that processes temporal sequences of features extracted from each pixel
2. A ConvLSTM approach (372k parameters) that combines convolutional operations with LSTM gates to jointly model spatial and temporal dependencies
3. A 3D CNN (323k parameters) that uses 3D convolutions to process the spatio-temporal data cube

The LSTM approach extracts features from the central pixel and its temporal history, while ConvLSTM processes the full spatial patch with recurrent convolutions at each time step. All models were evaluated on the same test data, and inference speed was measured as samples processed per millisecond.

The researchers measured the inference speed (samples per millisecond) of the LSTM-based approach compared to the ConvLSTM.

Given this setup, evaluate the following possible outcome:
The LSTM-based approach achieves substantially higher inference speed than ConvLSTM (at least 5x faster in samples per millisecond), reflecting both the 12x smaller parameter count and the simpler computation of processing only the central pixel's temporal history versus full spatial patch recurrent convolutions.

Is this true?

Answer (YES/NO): YES